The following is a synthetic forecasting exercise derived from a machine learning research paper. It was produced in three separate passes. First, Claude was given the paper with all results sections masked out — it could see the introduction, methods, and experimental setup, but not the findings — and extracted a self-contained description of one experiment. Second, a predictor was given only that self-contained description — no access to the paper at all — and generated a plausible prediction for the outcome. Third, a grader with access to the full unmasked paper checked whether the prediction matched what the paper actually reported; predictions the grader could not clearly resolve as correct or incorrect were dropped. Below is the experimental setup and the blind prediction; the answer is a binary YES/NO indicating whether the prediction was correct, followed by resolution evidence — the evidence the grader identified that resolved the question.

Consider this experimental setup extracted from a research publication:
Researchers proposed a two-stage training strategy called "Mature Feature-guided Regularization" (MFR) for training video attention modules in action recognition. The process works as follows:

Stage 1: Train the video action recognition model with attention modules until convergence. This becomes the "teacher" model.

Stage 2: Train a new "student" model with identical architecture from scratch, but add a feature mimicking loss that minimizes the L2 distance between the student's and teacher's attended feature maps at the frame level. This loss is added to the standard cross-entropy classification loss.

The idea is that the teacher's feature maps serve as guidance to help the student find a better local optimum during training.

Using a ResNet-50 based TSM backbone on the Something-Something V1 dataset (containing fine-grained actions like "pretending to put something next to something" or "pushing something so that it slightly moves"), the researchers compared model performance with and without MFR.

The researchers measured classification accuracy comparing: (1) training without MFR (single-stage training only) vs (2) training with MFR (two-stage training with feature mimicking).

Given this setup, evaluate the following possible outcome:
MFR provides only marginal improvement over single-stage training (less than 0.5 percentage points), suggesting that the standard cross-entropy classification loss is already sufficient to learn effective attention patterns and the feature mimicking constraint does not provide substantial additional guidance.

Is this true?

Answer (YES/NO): NO